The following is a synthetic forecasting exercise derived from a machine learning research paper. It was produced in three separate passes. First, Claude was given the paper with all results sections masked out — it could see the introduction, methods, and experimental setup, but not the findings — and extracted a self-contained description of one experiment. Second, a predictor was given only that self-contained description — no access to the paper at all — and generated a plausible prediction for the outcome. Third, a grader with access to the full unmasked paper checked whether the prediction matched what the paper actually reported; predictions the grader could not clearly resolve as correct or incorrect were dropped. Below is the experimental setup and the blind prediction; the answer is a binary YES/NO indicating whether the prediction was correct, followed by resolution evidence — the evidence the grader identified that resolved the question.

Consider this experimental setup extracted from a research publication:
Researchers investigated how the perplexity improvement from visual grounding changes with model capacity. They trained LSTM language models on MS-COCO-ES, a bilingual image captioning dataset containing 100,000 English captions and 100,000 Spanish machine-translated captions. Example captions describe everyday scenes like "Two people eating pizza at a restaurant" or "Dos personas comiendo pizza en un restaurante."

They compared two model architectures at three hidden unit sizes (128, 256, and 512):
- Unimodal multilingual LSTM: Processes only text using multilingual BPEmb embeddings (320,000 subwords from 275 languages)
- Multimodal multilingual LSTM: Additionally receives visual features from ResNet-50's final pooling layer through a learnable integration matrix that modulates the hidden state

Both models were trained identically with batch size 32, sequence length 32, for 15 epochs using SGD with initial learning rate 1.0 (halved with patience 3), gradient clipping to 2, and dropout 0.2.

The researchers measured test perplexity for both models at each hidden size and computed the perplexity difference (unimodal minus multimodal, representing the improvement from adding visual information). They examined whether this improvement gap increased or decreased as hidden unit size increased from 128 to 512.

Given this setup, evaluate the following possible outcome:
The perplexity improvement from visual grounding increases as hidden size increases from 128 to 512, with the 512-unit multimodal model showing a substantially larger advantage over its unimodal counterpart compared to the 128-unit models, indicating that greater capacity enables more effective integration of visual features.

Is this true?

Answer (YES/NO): NO